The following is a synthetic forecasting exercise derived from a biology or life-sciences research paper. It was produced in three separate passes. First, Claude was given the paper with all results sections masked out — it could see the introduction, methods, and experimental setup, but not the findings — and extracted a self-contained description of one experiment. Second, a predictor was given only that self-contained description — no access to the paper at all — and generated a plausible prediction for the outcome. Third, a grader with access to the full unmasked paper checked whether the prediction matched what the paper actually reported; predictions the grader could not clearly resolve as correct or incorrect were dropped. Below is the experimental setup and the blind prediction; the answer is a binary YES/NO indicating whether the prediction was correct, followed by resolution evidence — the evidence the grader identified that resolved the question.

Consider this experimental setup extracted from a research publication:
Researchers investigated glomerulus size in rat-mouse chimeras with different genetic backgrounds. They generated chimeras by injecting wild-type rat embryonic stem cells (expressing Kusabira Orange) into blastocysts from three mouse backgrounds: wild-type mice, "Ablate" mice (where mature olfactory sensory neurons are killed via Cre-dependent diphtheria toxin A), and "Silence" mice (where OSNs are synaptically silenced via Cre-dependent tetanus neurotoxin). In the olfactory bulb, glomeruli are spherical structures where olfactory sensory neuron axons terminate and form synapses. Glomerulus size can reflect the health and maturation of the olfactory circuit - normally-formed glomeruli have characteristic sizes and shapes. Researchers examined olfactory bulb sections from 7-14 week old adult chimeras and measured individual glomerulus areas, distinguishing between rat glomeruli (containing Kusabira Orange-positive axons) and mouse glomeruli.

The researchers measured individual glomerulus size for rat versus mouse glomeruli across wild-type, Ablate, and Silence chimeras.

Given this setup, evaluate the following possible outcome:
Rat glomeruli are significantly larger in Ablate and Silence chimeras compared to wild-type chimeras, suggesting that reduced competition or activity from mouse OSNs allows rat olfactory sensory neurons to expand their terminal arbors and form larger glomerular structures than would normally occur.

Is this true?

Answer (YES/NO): NO